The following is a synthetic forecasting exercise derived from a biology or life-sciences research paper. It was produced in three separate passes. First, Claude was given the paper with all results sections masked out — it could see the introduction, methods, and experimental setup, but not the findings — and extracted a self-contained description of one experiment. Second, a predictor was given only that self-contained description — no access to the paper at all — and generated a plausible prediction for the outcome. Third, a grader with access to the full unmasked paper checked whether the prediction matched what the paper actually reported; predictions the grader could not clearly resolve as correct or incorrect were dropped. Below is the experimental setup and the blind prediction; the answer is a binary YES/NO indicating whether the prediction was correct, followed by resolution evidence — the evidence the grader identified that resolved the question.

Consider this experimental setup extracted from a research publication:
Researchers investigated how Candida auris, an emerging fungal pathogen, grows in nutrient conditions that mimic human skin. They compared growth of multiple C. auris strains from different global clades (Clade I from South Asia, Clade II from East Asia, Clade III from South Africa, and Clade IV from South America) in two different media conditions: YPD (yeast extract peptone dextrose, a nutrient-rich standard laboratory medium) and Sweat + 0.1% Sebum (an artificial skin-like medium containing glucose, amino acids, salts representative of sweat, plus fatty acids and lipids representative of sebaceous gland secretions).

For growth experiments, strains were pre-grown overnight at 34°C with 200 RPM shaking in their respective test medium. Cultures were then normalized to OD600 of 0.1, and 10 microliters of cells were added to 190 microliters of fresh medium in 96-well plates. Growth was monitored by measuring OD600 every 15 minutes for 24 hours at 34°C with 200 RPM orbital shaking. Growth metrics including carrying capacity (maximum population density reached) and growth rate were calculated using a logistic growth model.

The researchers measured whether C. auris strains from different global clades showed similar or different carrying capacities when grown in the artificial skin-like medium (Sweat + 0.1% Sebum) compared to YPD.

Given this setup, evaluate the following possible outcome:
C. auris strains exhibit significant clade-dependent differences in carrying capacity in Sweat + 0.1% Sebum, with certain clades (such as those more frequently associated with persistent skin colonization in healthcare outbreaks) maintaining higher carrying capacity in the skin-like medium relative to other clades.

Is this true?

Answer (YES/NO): NO